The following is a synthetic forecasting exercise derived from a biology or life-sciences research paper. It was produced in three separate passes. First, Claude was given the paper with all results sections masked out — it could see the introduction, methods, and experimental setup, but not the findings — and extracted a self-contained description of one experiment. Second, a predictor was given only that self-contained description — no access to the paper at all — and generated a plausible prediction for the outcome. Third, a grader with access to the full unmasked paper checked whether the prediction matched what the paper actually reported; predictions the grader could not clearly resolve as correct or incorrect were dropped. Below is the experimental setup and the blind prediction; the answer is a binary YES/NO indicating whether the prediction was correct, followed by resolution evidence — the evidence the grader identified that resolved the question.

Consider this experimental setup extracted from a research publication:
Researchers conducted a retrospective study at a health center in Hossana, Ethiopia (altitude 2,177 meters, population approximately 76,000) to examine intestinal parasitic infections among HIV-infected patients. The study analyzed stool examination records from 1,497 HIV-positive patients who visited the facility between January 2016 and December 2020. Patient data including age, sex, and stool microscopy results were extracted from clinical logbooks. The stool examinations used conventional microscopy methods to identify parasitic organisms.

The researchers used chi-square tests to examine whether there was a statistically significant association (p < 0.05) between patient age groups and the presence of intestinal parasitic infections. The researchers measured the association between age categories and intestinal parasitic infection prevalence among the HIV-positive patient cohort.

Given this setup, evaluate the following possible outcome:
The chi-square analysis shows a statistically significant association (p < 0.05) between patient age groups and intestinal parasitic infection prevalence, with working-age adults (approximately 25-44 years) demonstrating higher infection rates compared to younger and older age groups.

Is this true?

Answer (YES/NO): NO